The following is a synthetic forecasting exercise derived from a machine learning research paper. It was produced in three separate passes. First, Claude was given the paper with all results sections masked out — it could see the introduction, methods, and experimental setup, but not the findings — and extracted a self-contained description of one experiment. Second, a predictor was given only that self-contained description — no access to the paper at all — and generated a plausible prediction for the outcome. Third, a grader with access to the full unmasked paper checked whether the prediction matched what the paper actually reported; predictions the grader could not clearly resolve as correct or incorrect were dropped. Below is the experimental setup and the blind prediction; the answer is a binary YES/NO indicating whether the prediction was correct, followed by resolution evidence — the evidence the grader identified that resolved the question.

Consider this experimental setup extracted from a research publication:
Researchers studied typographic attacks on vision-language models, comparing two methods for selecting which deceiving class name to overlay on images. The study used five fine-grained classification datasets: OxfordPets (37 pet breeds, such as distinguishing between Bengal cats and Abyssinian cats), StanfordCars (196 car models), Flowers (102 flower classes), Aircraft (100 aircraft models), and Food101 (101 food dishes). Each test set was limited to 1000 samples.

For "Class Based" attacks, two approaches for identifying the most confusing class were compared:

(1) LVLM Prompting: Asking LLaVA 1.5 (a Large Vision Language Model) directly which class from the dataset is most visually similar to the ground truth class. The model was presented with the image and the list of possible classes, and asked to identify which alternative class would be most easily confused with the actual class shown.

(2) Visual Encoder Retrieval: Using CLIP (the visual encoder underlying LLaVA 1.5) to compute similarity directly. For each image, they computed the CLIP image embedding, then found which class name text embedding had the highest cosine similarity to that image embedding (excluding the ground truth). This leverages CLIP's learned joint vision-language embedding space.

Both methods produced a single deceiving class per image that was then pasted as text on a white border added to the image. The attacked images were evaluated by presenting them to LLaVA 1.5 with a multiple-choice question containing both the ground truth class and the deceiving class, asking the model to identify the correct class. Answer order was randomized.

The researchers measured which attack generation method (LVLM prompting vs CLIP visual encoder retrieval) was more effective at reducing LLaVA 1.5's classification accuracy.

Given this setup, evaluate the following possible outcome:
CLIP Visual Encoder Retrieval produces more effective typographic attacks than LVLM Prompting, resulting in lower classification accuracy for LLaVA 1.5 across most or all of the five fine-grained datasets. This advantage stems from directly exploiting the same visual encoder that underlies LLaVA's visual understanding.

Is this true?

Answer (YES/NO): YES